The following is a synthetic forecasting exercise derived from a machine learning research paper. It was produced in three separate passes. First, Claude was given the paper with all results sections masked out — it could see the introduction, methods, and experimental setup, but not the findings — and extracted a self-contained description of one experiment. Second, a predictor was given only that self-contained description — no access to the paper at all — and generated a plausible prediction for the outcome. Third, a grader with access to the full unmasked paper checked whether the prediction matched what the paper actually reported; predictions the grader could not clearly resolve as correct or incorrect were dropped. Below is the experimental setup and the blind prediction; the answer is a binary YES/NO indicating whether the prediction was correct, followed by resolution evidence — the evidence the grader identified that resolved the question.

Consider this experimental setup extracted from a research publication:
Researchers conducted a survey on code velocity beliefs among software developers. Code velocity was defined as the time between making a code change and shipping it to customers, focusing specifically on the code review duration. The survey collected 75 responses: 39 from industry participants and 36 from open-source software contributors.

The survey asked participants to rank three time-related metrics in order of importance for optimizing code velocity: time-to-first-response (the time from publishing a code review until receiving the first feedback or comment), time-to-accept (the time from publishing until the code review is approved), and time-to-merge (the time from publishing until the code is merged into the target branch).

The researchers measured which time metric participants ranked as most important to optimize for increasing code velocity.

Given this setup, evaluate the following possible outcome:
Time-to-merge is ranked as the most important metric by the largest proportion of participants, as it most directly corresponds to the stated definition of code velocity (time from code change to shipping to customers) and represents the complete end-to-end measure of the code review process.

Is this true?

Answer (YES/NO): YES